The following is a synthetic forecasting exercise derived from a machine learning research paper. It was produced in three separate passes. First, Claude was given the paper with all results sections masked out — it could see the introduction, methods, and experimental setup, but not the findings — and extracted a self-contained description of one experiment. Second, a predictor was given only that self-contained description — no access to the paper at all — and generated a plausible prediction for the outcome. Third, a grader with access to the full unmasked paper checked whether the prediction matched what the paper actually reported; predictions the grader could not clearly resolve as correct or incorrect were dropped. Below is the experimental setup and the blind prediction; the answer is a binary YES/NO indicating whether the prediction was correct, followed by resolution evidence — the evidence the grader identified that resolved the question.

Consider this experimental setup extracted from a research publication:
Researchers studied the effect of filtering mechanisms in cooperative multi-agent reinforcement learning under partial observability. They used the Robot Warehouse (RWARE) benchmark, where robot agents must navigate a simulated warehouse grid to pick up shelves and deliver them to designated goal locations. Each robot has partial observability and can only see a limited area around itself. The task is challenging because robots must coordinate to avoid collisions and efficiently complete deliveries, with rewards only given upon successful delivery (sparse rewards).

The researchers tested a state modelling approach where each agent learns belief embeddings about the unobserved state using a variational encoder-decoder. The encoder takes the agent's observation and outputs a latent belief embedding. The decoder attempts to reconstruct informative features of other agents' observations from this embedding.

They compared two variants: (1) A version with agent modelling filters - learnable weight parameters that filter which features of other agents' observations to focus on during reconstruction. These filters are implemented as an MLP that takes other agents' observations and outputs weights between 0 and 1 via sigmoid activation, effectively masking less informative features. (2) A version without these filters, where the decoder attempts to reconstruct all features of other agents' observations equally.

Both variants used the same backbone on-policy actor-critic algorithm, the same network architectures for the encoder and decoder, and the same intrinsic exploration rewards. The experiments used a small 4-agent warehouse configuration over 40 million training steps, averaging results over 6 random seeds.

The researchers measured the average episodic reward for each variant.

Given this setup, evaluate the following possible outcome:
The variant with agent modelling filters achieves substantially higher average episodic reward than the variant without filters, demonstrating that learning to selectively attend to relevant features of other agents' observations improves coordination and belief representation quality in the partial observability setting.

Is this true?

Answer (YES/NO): YES